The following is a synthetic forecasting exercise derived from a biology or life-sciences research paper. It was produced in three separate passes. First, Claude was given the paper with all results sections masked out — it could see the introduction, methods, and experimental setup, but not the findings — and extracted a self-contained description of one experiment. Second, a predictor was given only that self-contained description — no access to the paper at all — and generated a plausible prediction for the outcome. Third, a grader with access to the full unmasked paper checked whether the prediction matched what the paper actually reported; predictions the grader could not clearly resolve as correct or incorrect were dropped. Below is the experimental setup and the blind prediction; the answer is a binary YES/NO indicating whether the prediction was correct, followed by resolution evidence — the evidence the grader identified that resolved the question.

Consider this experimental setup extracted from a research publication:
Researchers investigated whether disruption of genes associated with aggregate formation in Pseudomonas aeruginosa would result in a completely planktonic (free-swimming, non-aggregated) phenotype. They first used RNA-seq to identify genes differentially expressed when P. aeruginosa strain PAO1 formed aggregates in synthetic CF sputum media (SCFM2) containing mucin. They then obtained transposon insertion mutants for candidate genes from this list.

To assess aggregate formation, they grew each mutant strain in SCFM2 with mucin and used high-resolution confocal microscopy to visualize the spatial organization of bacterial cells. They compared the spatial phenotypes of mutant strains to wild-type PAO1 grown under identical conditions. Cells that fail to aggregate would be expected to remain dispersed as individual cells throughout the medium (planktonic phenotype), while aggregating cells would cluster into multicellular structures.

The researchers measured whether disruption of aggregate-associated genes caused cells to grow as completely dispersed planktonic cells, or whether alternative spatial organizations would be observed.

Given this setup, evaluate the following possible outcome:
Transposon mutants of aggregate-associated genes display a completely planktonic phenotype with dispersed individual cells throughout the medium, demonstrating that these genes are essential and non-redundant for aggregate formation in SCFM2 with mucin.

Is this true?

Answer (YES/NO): NO